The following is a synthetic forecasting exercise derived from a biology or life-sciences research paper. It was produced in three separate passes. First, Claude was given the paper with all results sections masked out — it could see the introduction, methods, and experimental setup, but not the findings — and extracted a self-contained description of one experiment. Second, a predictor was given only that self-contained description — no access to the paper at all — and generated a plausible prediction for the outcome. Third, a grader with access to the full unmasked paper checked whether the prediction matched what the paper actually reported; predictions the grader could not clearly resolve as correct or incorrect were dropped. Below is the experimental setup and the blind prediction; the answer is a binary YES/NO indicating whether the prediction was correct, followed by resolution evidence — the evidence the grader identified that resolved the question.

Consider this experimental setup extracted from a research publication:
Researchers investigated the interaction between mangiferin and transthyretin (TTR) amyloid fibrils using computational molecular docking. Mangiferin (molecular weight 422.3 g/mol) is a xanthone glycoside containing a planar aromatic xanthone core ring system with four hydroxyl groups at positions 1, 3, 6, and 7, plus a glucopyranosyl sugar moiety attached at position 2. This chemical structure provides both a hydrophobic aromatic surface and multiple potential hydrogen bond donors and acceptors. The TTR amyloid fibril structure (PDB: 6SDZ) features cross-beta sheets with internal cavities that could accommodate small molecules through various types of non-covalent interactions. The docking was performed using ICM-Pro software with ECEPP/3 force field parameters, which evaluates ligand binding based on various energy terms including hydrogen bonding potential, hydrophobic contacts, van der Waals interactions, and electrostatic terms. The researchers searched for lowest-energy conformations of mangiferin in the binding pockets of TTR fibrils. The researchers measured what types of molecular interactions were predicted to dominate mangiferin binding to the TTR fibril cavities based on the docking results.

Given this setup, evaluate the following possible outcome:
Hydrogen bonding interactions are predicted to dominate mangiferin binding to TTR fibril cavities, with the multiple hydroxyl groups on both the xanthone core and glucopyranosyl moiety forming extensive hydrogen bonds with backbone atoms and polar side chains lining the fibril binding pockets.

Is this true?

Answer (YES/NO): NO